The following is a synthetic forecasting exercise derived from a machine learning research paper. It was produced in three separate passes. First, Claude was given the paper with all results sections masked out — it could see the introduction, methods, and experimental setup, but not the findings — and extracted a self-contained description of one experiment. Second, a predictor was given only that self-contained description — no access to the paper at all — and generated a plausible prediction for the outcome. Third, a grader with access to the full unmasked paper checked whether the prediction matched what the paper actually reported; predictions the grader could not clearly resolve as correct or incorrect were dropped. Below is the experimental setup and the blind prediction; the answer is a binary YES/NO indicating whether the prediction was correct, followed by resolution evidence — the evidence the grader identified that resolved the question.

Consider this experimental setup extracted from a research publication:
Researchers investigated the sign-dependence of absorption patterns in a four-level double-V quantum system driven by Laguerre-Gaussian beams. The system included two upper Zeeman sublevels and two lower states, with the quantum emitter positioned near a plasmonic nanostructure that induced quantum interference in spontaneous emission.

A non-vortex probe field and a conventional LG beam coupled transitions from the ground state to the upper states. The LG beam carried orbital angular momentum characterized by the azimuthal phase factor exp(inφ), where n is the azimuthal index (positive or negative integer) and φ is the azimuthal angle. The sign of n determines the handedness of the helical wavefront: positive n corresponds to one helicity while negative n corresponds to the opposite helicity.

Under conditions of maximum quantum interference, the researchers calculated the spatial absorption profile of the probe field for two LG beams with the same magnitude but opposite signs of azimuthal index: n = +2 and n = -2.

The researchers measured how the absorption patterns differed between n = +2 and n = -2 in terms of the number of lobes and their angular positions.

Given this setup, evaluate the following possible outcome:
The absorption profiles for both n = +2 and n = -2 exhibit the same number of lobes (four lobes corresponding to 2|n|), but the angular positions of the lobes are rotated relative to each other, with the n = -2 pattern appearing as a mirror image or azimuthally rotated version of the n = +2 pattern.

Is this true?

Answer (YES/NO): NO